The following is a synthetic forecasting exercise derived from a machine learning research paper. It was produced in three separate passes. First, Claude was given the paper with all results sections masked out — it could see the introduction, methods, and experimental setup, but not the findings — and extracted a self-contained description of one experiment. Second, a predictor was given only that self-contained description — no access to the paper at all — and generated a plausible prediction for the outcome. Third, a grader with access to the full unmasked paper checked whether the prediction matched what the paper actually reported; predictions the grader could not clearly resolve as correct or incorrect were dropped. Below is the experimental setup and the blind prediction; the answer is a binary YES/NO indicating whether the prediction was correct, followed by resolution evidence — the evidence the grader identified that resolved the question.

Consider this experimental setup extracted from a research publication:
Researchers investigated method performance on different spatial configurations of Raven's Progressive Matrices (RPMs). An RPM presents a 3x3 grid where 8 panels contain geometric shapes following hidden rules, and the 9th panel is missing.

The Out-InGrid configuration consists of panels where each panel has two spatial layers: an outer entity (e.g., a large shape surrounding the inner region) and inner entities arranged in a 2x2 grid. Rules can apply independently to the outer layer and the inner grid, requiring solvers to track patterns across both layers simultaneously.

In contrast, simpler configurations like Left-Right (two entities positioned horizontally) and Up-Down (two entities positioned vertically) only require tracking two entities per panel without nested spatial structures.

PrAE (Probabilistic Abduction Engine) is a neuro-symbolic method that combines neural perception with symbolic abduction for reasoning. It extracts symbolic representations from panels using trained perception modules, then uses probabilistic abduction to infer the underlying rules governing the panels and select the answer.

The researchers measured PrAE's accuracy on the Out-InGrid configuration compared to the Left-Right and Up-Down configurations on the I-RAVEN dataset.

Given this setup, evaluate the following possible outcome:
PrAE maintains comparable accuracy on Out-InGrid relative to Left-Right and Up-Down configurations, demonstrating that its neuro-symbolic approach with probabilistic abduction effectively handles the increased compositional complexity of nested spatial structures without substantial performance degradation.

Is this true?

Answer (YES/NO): NO